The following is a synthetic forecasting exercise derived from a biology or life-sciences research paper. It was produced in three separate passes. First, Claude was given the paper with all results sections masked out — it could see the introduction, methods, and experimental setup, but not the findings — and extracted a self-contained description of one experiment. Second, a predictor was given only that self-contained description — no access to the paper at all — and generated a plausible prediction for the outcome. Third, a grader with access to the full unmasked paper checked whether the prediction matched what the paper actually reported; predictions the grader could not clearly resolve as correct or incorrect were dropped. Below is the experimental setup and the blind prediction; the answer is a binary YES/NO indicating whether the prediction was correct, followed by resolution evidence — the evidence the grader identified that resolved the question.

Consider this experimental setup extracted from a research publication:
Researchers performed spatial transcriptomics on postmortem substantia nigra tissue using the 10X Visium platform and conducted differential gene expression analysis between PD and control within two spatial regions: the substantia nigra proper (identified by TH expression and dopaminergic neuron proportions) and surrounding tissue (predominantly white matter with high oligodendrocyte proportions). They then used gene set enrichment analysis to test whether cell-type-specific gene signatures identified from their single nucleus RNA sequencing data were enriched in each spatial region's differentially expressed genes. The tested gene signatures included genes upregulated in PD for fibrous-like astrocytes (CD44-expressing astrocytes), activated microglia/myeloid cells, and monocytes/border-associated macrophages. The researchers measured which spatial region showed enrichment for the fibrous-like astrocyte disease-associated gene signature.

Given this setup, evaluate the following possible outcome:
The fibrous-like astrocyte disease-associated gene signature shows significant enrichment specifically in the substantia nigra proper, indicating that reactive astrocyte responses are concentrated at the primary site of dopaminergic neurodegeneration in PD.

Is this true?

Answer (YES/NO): YES